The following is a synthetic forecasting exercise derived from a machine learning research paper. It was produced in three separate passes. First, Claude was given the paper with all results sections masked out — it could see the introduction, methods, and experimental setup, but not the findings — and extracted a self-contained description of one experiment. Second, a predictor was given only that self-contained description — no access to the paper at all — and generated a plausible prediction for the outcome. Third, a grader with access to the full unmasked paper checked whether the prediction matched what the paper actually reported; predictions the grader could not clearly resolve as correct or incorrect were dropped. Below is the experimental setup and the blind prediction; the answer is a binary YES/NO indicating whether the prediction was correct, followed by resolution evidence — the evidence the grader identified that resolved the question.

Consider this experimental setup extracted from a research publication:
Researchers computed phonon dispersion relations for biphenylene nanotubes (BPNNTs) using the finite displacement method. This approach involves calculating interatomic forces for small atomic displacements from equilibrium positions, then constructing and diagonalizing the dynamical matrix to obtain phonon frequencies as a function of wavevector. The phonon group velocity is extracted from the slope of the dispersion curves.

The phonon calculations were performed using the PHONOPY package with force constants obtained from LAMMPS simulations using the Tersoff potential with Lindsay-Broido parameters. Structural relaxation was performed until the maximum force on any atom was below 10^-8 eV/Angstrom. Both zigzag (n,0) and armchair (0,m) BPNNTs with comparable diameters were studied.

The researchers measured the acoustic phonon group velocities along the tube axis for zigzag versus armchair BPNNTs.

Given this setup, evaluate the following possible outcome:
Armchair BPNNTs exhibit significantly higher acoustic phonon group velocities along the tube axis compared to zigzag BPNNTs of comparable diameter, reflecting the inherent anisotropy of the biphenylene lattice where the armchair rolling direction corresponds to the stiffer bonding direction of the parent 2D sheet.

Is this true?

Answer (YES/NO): NO